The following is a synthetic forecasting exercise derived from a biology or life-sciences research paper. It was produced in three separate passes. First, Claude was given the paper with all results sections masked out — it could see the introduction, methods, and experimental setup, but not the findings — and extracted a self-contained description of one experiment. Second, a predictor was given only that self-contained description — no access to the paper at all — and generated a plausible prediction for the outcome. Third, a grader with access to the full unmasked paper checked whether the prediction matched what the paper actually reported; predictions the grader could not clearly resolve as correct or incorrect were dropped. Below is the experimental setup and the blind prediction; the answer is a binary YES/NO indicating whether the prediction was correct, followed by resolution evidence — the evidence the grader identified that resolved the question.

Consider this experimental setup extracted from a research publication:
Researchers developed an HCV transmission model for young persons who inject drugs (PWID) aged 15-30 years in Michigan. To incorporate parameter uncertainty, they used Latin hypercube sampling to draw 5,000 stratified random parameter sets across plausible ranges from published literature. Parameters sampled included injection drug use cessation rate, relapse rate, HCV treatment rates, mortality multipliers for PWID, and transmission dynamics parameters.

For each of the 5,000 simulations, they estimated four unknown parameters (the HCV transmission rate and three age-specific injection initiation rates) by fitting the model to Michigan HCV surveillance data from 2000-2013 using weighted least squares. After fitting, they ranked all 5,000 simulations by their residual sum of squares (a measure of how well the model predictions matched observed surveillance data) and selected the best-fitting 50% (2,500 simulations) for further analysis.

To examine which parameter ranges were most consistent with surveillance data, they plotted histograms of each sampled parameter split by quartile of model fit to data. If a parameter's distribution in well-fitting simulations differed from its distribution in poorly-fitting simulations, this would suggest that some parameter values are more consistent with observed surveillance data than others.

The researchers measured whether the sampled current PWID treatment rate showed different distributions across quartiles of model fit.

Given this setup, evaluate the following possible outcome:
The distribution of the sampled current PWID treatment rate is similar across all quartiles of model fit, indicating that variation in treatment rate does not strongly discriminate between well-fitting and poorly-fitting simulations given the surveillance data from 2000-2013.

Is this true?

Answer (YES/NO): YES